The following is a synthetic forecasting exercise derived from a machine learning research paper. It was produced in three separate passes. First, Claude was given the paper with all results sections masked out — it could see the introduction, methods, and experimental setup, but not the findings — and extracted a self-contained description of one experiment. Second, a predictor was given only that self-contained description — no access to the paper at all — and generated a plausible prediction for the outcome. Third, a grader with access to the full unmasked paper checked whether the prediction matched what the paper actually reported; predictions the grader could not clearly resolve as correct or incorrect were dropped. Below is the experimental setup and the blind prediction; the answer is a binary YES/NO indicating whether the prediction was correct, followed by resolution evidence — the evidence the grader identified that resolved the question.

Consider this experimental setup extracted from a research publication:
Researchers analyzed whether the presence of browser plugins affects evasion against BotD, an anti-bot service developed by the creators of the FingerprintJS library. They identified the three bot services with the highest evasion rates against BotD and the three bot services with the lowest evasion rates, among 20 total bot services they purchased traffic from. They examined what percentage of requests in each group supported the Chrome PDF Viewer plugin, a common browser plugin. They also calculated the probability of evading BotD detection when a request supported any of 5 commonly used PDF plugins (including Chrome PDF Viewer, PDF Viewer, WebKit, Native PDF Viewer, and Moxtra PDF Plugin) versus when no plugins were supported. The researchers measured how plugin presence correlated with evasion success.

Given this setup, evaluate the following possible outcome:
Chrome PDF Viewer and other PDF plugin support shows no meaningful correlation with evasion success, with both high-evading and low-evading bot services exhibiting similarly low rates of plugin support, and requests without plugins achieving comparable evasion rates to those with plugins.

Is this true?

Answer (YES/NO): NO